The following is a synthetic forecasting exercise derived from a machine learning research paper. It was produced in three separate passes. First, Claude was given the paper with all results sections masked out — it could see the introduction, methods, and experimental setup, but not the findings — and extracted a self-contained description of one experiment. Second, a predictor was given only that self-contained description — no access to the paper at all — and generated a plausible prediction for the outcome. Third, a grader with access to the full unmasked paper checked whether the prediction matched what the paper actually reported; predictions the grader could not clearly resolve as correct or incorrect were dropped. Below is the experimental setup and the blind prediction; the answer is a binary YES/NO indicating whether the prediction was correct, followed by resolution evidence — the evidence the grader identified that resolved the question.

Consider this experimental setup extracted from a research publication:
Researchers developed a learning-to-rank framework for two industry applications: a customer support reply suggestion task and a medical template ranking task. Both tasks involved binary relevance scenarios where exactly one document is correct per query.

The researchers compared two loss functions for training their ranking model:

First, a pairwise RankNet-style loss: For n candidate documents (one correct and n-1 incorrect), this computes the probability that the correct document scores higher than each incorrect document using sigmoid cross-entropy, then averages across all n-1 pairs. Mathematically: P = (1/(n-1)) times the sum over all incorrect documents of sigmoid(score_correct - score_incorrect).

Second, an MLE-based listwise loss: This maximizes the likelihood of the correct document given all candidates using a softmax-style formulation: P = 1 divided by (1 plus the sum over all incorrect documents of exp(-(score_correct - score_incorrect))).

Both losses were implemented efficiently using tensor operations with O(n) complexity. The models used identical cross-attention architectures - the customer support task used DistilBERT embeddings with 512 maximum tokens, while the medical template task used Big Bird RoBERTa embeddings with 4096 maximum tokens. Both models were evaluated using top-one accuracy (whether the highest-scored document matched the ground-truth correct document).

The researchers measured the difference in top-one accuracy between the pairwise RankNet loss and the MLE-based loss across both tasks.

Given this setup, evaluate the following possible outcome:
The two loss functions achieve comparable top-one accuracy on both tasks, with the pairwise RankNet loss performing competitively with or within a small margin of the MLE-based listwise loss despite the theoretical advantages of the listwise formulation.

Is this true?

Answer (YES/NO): NO